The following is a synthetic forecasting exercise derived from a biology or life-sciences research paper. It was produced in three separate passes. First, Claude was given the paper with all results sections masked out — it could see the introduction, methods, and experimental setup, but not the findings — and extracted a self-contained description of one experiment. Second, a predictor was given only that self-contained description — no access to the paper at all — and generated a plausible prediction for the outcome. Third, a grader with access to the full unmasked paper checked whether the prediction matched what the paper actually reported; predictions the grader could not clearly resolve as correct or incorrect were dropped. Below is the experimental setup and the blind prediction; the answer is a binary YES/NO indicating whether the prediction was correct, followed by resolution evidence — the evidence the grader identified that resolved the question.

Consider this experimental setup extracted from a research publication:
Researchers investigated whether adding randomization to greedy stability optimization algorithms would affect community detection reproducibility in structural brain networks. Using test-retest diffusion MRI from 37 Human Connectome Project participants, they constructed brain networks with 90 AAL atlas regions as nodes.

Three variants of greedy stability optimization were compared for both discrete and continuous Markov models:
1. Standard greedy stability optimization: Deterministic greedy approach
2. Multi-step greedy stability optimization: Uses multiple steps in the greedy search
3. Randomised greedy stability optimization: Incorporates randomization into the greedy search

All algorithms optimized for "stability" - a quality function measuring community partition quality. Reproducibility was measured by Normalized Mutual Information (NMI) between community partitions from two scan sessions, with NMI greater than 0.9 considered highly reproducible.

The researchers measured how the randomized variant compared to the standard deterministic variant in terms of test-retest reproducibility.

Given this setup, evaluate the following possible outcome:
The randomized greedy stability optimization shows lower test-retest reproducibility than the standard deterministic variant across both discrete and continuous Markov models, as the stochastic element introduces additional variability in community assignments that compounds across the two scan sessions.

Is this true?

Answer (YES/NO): NO